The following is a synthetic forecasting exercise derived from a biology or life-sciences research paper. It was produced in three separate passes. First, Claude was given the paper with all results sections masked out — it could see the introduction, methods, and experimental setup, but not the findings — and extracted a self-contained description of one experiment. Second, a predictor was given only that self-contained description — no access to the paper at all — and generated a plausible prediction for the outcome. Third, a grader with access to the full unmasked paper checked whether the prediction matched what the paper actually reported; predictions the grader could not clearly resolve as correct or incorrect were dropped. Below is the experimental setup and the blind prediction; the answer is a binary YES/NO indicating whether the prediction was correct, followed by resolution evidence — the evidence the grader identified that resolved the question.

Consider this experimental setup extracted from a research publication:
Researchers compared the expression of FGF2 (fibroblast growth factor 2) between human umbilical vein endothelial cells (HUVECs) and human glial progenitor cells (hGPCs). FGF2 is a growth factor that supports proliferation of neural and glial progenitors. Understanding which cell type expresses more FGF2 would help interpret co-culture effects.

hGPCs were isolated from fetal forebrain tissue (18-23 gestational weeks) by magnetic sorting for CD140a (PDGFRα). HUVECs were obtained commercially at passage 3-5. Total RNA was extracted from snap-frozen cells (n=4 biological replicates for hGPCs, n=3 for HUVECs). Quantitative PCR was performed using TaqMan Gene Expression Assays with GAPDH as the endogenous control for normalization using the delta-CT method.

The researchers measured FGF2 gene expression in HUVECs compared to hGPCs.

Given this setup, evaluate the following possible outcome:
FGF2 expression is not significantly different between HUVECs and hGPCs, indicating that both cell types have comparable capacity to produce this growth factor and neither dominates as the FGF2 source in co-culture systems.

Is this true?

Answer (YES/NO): YES